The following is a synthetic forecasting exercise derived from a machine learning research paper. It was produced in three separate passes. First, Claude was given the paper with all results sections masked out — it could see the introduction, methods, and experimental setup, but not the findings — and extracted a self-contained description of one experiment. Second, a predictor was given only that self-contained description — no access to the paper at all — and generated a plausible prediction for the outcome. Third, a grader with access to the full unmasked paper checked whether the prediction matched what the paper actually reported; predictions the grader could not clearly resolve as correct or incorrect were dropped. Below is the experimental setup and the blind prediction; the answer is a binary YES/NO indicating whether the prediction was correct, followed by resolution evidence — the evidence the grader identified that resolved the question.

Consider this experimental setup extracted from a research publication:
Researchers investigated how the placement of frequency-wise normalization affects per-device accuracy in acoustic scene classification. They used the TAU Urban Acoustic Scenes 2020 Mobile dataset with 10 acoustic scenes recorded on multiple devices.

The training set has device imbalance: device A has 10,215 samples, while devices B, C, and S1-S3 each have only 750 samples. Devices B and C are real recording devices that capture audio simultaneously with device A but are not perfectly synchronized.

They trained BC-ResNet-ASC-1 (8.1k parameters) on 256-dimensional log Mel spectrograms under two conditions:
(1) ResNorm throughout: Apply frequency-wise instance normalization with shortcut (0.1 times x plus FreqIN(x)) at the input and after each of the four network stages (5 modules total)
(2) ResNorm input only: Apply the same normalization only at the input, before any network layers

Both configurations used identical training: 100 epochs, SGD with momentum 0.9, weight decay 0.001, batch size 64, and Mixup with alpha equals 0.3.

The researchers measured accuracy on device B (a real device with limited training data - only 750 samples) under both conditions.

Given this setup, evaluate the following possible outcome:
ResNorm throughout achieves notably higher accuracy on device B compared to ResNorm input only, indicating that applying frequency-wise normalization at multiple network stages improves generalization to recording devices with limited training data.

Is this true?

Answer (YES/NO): NO